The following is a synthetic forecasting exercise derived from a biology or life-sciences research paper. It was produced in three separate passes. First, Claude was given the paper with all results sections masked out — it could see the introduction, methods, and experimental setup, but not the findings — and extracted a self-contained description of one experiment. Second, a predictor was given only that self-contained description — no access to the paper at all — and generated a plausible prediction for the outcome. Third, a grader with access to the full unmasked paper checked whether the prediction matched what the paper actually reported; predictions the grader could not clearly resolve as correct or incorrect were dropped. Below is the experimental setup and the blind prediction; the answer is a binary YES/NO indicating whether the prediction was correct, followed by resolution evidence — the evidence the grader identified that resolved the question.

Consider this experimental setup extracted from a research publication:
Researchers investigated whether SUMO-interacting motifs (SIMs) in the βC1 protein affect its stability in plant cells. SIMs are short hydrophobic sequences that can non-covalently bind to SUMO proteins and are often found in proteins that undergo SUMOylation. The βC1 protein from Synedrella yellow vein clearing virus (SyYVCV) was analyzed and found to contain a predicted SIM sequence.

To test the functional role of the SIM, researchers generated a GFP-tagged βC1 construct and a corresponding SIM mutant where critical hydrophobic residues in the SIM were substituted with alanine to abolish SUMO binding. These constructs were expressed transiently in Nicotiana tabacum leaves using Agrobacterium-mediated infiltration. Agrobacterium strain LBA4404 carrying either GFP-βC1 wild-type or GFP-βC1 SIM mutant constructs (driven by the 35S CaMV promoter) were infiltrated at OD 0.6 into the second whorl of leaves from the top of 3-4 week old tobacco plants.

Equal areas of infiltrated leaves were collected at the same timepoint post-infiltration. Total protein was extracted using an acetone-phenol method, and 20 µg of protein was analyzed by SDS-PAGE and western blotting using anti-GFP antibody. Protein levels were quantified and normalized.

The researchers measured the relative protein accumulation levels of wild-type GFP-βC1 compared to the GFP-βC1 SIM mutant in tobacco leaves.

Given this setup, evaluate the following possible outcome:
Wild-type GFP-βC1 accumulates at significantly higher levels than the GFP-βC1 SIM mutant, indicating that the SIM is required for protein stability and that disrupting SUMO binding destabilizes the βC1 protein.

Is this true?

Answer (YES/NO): NO